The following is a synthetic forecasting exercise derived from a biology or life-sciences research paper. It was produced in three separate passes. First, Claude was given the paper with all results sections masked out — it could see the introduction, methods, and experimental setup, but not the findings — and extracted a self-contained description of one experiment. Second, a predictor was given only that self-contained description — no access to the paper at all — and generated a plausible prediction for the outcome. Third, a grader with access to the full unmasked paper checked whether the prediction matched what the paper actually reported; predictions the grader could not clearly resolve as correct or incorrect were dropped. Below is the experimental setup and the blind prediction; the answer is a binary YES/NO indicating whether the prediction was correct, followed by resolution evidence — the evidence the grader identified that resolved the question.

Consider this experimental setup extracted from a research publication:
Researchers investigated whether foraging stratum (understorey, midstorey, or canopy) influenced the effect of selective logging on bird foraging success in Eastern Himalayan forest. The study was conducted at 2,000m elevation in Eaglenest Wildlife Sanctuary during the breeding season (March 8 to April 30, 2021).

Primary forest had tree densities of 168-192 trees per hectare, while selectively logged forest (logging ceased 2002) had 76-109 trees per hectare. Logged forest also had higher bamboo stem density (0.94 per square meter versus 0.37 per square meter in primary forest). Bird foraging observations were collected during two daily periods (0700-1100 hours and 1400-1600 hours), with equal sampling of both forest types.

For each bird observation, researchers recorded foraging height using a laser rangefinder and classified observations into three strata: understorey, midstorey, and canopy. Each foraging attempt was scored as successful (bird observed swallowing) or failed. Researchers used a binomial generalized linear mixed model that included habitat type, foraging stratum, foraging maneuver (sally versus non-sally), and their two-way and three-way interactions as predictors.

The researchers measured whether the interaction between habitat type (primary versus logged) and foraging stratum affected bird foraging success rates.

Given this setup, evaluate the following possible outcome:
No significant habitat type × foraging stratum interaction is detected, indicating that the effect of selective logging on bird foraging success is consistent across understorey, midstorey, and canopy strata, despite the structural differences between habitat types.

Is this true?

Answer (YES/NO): NO